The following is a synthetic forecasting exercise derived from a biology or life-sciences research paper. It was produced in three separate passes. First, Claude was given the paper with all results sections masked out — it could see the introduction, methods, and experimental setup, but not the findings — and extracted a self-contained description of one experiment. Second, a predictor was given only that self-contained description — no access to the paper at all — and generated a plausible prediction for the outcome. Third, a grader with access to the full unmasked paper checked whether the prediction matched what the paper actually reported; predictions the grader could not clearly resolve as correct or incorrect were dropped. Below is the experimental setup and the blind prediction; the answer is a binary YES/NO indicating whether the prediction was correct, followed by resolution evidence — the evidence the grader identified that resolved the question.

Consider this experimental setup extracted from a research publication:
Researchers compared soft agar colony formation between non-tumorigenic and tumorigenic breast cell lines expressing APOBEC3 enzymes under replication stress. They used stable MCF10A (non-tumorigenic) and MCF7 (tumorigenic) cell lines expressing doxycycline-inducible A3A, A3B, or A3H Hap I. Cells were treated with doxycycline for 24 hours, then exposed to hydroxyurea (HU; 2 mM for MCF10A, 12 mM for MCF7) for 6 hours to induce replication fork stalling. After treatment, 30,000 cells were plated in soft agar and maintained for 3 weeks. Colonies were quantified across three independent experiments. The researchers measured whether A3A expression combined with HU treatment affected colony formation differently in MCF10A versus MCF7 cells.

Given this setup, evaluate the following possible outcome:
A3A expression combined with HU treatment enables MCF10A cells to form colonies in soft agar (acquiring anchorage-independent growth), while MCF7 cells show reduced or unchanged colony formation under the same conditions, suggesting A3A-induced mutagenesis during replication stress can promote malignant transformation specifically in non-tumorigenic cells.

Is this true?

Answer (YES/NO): NO